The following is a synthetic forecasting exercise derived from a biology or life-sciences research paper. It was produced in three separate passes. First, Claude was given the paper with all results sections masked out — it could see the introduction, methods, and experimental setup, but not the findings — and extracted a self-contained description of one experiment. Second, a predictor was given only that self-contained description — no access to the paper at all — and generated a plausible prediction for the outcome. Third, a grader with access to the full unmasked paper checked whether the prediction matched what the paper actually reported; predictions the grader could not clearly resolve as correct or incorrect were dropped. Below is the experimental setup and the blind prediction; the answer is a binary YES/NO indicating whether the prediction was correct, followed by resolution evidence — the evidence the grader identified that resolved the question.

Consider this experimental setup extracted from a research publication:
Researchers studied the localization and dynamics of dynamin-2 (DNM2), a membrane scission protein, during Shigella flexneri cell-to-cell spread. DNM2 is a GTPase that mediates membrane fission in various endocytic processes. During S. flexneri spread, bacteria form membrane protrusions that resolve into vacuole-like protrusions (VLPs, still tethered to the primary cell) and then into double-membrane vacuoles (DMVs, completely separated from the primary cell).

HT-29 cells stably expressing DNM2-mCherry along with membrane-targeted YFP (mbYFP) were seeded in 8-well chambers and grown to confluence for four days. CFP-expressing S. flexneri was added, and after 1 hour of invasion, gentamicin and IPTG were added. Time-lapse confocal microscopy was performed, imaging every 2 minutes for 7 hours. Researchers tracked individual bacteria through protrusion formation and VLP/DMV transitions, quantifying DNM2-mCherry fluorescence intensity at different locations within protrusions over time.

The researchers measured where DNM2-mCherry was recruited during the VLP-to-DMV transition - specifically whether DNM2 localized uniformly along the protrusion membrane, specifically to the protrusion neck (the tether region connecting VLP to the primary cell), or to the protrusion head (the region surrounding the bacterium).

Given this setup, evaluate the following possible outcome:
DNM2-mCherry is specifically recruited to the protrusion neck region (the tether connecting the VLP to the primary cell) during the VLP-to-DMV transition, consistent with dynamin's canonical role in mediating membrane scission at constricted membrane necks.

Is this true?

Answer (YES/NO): YES